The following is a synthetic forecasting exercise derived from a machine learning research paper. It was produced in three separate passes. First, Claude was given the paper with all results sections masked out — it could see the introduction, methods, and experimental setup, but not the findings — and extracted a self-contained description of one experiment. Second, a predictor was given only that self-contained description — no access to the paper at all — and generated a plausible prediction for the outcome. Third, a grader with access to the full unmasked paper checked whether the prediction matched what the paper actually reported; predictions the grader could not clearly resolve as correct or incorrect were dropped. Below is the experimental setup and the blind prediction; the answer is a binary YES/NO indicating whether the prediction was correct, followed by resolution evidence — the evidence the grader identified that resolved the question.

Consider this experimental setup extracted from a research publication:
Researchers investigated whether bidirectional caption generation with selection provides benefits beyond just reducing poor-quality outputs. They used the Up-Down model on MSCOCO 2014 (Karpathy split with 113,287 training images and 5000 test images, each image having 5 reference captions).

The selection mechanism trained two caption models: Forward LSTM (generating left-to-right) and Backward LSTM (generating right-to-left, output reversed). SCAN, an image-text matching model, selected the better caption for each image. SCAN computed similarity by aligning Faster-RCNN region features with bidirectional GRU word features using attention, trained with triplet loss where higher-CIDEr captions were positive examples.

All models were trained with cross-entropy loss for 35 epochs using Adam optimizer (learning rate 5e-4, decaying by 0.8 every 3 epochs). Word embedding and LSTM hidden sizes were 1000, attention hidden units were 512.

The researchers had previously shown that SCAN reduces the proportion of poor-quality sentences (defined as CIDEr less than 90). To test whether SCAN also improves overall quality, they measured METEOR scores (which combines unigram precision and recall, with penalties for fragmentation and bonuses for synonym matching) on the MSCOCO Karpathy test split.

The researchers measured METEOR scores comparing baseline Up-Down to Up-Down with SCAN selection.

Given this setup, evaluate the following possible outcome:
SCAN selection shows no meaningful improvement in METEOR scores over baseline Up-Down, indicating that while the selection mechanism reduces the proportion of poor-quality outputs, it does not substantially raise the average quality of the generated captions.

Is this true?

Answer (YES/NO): NO